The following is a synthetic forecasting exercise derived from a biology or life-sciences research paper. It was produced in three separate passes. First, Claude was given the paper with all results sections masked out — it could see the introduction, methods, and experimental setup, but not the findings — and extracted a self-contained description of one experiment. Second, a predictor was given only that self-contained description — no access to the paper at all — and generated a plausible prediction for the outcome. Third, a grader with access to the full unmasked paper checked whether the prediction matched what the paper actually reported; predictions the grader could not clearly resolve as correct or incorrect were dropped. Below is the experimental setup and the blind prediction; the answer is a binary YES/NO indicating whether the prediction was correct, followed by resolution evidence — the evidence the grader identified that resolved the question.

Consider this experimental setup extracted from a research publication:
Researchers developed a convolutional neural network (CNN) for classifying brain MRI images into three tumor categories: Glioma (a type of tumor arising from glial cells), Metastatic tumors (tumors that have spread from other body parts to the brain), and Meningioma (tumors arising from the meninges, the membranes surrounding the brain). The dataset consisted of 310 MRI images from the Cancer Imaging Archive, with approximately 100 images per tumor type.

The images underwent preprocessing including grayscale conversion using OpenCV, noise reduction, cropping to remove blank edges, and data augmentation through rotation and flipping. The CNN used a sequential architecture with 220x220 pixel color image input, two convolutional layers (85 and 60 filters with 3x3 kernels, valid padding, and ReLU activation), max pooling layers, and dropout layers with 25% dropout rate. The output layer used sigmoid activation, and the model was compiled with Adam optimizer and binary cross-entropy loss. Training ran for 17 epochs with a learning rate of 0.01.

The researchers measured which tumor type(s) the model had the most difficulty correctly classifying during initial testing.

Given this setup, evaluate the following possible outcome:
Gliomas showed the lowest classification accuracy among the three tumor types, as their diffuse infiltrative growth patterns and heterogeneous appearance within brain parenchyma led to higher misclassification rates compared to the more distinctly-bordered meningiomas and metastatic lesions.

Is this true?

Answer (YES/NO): NO